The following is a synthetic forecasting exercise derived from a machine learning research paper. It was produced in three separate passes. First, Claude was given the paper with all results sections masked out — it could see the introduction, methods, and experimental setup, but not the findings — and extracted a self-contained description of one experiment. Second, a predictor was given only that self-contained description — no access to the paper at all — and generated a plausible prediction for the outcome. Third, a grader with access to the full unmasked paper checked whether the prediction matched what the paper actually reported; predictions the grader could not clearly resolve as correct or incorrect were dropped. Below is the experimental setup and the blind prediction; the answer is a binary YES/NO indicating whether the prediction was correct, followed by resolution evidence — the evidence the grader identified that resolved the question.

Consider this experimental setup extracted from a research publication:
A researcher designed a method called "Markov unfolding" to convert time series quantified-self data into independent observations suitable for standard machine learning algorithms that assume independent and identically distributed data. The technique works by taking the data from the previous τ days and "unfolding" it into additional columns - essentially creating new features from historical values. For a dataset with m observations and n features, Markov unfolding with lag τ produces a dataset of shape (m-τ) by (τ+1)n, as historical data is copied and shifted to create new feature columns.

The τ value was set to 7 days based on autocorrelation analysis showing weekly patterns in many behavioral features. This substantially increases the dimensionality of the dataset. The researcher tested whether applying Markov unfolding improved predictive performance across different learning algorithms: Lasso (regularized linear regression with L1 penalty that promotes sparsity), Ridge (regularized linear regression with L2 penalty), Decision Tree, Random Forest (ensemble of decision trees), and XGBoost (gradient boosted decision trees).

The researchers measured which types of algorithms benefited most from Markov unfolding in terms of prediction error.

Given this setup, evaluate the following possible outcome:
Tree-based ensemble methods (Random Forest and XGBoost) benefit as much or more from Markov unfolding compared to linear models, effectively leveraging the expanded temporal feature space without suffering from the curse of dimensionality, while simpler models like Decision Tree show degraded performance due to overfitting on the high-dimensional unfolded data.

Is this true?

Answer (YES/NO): NO